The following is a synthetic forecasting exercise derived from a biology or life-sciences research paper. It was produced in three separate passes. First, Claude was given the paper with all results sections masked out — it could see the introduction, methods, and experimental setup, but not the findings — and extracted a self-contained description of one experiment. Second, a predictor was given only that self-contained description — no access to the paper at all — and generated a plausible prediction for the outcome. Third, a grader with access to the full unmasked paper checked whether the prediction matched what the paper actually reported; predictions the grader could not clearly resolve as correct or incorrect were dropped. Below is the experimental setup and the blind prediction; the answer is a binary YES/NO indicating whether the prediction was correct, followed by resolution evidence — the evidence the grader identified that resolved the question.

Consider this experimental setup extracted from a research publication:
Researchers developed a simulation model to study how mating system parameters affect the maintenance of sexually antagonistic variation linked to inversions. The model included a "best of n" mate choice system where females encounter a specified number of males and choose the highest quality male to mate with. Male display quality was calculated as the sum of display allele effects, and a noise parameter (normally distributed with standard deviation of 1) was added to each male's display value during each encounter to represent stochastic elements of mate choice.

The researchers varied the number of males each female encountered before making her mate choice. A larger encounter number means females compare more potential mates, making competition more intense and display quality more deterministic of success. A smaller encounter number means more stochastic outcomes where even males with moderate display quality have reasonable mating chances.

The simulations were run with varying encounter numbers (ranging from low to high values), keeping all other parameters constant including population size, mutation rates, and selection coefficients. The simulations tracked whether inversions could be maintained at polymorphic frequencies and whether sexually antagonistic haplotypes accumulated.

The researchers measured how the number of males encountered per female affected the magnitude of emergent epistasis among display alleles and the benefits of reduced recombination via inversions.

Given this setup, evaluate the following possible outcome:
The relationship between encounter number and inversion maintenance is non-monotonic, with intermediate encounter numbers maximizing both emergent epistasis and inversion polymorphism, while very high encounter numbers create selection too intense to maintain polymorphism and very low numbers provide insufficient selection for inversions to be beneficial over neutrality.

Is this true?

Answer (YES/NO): NO